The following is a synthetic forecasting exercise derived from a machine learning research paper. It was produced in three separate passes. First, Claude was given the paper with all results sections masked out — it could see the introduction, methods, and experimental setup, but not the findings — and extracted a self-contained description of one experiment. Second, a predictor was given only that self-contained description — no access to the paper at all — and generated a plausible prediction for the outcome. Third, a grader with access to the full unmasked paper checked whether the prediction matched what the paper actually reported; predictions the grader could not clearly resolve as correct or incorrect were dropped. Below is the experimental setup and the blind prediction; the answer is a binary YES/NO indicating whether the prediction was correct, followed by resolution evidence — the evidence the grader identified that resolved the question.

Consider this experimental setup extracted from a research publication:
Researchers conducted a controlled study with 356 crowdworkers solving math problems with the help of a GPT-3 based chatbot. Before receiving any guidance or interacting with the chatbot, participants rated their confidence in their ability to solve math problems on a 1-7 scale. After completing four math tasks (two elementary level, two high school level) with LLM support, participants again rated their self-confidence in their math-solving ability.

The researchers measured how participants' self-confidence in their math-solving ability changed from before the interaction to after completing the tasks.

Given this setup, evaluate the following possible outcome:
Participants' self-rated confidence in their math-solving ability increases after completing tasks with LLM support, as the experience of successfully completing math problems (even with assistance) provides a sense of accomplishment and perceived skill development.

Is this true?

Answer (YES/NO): NO